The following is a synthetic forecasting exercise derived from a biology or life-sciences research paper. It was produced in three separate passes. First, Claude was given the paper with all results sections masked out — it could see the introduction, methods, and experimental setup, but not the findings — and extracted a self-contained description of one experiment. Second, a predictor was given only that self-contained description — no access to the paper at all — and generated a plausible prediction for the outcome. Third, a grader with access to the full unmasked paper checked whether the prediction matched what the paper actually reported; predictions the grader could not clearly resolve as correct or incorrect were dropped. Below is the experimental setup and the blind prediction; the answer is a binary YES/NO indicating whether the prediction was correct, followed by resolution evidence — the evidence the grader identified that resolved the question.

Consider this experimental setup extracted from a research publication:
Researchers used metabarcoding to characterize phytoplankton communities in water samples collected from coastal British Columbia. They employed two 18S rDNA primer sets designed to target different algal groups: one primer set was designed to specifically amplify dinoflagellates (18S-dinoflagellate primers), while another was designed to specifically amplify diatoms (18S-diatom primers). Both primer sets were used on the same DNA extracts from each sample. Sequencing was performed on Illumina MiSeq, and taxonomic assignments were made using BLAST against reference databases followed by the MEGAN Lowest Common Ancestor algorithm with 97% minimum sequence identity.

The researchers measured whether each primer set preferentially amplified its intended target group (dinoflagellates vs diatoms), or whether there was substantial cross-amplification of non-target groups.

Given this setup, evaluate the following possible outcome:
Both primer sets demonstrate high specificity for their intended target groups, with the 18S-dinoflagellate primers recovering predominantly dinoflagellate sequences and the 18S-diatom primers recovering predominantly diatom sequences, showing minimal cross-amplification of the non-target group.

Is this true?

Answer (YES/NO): NO